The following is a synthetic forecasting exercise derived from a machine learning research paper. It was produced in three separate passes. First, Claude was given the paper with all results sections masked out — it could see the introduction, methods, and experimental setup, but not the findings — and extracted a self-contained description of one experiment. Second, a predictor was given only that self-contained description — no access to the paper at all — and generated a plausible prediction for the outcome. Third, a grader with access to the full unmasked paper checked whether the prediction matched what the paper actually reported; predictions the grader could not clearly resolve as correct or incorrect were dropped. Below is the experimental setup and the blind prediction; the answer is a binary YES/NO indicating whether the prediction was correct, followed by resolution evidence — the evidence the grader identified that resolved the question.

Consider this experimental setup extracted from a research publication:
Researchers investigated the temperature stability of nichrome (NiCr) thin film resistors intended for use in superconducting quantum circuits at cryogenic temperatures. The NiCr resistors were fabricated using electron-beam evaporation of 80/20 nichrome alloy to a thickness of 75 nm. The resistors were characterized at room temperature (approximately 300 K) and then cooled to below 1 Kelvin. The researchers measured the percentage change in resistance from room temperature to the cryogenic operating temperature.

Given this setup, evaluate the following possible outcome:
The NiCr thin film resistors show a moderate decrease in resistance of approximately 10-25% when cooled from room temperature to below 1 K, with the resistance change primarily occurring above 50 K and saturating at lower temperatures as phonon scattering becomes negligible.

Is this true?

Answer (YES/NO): NO